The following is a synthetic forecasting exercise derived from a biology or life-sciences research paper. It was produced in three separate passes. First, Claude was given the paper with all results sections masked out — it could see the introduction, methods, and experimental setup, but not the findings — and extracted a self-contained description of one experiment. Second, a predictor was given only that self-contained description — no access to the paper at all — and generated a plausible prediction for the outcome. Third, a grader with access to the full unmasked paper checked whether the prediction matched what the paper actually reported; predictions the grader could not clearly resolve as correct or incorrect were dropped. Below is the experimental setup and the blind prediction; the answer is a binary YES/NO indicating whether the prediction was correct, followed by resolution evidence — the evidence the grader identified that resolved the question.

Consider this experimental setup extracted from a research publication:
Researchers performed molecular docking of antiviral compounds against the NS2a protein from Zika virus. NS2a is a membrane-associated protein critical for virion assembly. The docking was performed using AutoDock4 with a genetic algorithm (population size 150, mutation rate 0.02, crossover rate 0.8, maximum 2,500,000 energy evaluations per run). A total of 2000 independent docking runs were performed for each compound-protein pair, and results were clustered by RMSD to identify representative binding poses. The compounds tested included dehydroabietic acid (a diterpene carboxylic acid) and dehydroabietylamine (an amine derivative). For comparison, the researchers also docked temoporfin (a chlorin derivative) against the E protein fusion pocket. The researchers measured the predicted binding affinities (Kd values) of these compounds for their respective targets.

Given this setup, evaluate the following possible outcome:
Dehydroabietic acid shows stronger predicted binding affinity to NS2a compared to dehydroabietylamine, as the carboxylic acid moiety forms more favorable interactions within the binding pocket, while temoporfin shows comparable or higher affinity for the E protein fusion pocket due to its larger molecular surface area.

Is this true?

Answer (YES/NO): NO